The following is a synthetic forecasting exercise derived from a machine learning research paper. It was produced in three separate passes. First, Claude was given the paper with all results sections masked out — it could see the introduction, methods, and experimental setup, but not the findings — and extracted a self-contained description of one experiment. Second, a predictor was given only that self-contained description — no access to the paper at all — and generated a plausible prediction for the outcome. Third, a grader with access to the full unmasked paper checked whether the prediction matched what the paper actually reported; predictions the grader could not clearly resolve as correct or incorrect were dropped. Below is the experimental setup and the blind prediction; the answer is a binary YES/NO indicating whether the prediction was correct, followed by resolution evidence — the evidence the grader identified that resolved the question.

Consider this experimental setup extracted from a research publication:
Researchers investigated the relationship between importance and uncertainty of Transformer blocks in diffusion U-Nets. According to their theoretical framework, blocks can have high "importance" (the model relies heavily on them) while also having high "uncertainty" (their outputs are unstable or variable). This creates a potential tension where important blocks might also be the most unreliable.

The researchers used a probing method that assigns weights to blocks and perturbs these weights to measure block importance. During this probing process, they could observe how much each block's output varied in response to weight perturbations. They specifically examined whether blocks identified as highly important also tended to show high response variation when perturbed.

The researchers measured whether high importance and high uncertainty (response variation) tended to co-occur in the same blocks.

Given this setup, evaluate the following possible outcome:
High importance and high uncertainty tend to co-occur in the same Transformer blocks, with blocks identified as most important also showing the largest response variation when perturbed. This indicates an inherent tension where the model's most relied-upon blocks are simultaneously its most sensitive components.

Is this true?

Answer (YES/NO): YES